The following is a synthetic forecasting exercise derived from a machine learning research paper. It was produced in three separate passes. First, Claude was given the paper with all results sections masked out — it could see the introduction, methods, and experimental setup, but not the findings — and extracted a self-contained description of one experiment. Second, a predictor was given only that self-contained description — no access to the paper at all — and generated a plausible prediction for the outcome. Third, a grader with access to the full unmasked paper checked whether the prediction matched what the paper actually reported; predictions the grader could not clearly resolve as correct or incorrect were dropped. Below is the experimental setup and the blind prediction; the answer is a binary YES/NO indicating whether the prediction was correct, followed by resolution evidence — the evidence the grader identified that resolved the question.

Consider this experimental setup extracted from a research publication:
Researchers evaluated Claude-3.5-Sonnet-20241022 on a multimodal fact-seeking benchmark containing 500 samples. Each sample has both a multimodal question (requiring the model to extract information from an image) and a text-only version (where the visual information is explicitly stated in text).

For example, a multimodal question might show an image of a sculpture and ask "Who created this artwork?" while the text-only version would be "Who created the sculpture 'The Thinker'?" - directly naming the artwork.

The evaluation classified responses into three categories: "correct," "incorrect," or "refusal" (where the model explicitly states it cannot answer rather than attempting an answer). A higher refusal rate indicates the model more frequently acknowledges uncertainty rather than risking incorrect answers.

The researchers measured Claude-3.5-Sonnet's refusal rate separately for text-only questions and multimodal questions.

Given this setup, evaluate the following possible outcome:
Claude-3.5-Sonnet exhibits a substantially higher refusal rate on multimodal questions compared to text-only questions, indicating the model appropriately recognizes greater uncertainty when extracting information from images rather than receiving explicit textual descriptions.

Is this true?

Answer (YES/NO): YES